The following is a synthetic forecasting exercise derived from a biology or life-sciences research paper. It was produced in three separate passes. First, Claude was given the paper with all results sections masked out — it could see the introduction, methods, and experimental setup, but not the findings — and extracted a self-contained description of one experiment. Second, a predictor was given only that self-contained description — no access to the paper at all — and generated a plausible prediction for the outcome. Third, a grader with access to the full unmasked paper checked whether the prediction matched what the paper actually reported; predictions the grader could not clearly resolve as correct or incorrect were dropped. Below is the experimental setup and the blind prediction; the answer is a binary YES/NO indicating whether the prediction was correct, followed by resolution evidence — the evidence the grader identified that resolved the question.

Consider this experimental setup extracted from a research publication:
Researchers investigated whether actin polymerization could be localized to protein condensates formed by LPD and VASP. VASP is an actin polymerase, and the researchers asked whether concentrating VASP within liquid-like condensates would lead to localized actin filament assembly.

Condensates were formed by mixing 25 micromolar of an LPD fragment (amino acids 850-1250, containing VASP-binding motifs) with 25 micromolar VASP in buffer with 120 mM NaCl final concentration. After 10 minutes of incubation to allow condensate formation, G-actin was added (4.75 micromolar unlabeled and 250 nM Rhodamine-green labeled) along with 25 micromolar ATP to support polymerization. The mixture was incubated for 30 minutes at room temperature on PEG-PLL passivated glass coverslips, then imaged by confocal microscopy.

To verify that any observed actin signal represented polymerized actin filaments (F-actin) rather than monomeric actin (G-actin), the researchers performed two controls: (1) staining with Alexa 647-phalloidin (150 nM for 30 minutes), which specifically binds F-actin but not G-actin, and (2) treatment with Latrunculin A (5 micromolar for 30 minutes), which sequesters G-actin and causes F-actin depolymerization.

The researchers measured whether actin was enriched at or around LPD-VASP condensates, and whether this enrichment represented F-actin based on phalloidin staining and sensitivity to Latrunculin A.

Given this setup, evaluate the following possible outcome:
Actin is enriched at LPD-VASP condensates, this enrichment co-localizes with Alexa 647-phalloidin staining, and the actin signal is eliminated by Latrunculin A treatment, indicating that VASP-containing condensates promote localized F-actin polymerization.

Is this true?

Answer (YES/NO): NO